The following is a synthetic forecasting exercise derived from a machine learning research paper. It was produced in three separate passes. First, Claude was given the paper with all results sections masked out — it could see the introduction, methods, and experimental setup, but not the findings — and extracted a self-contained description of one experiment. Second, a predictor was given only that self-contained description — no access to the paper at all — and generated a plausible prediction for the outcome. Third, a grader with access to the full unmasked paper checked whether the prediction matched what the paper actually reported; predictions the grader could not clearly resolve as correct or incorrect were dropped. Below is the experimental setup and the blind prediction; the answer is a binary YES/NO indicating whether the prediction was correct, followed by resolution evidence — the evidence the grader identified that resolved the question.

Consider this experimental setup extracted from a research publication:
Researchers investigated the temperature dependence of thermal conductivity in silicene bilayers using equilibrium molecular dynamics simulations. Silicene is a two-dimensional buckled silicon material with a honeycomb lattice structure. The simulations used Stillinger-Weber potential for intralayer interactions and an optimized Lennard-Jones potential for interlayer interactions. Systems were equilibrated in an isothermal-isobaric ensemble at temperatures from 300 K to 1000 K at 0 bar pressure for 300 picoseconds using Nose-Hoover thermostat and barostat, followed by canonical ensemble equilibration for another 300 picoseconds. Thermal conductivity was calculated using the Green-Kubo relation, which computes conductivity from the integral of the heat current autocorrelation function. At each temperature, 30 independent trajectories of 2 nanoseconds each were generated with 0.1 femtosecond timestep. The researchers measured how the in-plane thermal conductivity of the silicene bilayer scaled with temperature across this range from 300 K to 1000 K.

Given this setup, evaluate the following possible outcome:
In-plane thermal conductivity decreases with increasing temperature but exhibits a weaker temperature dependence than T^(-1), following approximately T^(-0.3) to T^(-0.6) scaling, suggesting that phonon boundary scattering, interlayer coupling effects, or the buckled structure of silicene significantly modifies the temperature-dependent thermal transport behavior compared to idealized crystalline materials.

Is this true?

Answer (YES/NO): NO